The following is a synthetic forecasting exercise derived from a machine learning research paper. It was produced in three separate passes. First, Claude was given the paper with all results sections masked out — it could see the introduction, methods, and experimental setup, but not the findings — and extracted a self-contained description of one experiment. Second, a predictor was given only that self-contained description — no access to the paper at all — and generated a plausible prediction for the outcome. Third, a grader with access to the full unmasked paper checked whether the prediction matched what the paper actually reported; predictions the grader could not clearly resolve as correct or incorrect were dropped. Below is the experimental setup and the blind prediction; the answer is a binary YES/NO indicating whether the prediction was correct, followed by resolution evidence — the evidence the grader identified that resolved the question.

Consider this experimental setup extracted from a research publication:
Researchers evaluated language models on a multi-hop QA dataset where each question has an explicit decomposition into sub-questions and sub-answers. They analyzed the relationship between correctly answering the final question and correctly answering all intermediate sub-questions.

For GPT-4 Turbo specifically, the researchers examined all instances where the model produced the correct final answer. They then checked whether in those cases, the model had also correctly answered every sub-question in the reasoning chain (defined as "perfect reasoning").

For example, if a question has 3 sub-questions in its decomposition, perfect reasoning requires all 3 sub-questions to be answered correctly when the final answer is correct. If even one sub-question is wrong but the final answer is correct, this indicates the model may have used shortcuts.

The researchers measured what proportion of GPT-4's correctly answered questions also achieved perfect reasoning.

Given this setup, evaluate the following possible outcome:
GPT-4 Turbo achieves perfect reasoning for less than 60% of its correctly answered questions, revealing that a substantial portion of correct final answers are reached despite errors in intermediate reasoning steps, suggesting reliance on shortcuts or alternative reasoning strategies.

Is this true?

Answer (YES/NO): YES